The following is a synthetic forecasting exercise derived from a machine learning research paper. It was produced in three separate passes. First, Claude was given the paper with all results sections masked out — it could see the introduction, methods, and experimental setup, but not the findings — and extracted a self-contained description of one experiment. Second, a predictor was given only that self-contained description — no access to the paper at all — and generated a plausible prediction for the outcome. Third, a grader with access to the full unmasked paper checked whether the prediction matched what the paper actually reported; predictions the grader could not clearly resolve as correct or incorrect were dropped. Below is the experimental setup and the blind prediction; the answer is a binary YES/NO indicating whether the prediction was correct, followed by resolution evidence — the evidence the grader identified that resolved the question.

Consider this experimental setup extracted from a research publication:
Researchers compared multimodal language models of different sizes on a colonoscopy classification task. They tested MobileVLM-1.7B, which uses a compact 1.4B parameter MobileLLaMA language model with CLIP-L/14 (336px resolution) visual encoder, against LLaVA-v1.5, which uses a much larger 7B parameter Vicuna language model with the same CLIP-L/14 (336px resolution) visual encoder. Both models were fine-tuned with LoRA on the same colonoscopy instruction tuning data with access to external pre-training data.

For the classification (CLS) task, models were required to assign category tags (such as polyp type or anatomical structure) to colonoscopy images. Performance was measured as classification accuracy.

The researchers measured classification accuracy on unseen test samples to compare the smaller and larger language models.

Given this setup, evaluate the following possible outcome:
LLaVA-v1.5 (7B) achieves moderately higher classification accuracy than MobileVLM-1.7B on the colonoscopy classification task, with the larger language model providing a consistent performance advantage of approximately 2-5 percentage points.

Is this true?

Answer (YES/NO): NO